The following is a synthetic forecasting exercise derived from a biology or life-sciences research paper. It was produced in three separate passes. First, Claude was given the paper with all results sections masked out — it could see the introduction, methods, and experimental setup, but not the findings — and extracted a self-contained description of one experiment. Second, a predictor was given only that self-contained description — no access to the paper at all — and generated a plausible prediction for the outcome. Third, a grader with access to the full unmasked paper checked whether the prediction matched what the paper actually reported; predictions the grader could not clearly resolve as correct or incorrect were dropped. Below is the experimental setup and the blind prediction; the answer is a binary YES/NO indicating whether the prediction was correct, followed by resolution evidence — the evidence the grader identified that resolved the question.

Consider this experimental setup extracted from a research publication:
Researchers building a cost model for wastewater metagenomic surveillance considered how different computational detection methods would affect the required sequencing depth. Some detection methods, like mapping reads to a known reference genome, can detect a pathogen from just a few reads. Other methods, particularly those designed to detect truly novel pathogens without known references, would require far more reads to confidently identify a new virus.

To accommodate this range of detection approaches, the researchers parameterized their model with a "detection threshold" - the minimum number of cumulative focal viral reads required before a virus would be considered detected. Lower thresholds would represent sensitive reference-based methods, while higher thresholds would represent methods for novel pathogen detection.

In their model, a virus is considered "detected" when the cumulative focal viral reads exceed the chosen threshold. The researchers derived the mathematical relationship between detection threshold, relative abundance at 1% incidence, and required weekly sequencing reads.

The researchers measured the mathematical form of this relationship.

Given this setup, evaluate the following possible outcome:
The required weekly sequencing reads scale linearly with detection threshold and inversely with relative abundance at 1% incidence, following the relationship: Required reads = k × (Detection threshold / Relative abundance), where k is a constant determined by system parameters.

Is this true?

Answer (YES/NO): YES